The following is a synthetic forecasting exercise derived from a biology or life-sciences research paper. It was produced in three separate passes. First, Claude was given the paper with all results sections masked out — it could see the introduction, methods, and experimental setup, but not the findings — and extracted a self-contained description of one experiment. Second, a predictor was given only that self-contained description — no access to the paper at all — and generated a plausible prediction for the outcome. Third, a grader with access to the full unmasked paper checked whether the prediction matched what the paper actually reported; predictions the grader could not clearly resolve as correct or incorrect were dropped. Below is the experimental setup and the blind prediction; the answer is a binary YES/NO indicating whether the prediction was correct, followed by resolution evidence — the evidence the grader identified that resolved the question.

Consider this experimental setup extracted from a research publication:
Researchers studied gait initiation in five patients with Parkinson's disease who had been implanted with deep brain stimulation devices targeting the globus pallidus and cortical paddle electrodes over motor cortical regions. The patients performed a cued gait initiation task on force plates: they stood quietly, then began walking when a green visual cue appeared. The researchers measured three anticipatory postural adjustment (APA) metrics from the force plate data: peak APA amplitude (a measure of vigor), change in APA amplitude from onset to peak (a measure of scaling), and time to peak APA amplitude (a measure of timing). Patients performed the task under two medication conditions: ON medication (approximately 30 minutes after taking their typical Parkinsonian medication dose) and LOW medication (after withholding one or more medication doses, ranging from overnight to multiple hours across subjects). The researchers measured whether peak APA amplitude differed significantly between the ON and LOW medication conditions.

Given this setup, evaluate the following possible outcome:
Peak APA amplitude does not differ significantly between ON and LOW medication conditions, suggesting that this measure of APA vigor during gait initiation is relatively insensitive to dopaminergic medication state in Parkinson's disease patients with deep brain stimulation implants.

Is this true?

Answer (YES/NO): YES